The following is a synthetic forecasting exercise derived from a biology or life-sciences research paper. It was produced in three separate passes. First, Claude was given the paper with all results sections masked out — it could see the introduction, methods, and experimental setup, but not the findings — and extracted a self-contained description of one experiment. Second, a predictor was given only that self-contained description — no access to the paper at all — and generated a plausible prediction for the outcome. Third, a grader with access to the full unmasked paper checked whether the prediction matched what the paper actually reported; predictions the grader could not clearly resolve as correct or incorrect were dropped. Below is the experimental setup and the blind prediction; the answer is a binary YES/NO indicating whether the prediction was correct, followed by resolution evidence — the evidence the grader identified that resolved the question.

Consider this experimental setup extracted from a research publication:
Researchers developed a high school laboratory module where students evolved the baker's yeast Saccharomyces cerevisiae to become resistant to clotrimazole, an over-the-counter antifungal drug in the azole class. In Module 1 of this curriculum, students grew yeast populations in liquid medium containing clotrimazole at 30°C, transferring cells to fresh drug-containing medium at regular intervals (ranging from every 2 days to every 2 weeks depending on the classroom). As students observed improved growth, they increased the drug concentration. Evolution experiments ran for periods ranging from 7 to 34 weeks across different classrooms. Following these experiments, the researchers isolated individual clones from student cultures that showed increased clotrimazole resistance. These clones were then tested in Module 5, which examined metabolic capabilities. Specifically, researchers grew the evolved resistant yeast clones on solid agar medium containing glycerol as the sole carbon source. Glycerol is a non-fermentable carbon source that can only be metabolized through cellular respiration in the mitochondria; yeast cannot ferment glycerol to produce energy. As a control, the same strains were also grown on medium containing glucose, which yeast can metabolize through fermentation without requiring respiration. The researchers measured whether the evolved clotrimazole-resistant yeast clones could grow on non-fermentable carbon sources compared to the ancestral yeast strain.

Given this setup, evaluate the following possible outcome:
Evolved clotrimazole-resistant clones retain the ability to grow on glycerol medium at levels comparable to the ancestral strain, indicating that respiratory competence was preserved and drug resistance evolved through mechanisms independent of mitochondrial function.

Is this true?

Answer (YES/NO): NO